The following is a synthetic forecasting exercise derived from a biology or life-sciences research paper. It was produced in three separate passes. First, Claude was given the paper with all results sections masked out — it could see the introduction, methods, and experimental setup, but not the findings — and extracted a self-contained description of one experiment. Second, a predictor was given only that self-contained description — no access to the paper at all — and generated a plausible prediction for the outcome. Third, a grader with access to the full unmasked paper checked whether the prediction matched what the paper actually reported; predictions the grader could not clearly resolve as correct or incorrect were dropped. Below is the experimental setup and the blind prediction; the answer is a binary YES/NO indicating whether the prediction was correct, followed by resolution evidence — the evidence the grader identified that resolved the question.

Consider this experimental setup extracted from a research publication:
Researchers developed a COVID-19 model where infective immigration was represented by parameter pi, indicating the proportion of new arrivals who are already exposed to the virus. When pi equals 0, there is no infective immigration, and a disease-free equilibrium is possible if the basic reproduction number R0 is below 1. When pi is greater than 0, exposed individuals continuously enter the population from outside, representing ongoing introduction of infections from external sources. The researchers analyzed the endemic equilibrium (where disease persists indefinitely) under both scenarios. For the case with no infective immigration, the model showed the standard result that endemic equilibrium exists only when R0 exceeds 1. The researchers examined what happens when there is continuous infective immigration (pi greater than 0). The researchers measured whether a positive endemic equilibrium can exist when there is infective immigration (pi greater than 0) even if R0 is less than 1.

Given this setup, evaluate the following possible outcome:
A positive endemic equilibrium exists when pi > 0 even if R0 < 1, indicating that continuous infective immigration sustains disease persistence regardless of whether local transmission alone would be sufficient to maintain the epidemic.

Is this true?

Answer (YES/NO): YES